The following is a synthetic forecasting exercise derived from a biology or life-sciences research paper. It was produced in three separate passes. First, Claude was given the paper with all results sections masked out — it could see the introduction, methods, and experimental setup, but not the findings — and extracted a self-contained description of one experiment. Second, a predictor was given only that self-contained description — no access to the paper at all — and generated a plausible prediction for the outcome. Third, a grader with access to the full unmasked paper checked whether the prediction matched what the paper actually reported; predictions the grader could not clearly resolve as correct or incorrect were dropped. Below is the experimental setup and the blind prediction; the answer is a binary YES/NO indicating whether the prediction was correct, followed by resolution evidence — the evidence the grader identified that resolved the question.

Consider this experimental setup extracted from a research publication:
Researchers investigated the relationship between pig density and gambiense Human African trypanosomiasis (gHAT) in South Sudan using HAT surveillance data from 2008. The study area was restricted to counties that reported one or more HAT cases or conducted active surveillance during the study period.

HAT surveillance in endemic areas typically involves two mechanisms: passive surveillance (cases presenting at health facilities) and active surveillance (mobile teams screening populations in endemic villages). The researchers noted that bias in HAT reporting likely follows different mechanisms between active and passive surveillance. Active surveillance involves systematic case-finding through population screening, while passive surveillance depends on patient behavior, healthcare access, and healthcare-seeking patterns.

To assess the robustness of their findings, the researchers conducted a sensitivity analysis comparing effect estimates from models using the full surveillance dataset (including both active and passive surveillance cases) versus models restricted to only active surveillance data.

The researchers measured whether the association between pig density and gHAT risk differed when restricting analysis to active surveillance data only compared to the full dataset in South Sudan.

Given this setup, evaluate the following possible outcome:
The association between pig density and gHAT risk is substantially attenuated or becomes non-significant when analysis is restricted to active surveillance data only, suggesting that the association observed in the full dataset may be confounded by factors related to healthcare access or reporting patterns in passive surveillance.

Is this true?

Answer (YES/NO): NO